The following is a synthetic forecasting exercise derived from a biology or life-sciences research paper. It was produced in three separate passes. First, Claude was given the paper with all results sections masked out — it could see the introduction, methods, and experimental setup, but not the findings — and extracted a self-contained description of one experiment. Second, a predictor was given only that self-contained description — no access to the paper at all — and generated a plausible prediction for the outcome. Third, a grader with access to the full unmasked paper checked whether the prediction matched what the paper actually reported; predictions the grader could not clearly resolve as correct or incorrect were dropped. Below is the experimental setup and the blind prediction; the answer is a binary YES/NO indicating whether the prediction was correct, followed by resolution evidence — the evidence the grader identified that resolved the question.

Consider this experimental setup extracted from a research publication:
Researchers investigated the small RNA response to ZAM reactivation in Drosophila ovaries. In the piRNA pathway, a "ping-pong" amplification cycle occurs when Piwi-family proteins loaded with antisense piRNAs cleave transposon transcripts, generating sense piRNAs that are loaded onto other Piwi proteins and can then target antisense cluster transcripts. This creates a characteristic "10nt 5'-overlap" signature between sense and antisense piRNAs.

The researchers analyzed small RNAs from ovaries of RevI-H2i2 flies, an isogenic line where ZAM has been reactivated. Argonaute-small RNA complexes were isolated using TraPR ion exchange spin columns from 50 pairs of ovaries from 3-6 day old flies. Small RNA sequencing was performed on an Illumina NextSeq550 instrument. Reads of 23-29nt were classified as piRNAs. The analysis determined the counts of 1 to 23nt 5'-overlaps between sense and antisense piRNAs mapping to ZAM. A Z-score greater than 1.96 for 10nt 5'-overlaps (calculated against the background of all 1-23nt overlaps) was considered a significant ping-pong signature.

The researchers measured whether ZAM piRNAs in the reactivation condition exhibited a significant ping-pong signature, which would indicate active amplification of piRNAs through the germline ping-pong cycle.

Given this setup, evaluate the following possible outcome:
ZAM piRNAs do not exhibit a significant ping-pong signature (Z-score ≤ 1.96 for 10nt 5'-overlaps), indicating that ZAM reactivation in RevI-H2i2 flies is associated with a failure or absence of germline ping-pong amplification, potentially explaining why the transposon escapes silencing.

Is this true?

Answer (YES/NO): NO